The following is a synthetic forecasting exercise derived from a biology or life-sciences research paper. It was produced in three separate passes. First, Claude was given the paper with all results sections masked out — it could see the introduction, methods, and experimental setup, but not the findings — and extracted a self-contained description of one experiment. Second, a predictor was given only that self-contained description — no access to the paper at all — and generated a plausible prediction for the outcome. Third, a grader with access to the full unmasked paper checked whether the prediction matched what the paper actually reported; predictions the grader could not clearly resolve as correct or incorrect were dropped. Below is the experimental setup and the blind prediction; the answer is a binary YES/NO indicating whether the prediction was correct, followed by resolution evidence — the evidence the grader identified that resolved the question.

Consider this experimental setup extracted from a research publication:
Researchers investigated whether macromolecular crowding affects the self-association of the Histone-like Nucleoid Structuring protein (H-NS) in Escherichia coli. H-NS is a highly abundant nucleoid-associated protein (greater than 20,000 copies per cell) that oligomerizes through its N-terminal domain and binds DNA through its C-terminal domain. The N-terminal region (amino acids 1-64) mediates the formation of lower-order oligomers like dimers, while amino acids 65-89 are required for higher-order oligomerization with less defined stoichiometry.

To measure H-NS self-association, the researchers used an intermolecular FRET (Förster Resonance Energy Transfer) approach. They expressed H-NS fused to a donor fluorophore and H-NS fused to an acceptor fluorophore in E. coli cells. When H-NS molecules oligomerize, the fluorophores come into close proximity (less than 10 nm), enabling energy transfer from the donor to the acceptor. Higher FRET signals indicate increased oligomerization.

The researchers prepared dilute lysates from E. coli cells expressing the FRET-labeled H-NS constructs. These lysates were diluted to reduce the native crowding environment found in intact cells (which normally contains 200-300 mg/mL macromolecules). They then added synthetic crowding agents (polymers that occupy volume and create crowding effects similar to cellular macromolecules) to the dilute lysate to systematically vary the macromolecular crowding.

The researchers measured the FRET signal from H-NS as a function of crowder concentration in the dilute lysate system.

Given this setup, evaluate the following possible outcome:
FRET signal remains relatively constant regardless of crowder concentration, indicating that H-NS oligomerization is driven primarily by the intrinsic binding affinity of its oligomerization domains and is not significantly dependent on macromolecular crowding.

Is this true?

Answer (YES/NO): NO